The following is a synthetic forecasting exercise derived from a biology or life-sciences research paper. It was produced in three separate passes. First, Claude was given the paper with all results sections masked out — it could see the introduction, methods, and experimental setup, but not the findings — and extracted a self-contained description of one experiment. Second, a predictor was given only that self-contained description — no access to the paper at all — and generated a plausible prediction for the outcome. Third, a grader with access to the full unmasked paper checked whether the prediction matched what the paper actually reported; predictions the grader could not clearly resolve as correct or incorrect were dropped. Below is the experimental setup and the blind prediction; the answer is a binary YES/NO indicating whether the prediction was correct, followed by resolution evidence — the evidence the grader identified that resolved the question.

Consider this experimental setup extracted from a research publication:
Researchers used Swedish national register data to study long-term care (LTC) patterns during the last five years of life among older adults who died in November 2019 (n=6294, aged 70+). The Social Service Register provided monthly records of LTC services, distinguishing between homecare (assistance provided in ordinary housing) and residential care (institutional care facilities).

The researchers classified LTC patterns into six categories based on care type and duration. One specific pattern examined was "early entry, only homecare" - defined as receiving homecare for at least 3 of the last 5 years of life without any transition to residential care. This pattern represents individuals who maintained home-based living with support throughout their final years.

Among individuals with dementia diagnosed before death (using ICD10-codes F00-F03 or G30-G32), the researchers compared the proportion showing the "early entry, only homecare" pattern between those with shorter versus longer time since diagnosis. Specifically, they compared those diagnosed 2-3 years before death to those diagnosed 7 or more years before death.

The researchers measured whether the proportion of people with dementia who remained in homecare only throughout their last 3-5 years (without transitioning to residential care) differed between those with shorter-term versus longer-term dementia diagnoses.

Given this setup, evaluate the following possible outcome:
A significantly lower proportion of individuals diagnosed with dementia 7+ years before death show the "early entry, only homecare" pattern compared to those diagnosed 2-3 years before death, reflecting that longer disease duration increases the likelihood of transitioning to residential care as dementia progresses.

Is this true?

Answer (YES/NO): YES